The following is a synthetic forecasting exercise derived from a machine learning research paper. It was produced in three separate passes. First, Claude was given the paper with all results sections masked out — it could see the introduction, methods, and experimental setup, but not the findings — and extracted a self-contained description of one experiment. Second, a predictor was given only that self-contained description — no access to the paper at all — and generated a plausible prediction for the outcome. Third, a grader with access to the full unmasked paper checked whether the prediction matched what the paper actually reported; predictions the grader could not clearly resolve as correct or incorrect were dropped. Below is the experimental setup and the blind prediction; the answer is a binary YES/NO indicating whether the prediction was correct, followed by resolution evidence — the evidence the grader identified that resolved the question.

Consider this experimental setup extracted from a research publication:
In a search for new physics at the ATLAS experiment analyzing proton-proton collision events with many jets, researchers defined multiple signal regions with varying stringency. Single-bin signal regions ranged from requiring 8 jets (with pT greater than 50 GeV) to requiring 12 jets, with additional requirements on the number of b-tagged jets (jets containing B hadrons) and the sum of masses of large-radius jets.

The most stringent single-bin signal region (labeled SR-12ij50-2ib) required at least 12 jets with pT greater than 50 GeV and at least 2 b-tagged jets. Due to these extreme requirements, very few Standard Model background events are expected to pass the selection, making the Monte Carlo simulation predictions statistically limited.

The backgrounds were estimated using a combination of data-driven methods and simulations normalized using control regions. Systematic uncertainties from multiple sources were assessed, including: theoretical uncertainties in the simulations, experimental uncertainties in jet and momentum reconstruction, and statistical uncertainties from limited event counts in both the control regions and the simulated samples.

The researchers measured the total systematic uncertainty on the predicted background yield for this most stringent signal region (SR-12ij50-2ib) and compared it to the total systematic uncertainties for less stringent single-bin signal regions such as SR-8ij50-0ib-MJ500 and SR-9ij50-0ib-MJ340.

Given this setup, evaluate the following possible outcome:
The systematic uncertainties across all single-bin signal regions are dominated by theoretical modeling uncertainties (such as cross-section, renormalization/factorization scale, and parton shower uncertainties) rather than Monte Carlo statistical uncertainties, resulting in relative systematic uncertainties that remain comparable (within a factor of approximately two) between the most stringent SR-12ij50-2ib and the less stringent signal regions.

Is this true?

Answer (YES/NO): NO